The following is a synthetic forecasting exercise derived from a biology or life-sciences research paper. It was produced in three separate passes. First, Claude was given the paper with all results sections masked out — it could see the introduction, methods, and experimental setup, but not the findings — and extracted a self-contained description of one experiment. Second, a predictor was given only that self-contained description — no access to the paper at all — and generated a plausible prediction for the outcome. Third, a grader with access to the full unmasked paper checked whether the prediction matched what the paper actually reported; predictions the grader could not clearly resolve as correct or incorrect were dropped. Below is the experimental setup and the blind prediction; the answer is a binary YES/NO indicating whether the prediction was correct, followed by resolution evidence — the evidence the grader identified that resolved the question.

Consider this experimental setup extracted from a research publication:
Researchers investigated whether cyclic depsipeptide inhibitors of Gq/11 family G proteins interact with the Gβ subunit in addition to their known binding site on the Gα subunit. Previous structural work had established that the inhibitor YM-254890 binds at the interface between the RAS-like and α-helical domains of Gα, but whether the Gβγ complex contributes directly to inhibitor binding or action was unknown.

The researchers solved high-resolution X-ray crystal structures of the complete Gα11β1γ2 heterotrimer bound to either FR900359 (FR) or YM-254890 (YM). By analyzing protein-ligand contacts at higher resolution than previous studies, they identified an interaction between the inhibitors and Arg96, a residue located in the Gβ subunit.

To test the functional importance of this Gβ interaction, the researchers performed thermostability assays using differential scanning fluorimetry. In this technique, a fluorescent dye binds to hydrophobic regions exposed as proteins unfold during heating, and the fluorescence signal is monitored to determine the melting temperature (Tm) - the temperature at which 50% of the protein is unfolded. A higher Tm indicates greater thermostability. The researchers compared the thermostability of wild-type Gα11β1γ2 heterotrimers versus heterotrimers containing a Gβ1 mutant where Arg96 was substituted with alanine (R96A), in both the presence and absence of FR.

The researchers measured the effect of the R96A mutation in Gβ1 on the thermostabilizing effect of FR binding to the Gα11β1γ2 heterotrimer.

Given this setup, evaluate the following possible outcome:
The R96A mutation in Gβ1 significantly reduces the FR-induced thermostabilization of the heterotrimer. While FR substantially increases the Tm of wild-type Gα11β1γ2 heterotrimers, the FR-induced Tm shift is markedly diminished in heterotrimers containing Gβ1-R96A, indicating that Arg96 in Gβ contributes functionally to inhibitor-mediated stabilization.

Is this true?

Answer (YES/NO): YES